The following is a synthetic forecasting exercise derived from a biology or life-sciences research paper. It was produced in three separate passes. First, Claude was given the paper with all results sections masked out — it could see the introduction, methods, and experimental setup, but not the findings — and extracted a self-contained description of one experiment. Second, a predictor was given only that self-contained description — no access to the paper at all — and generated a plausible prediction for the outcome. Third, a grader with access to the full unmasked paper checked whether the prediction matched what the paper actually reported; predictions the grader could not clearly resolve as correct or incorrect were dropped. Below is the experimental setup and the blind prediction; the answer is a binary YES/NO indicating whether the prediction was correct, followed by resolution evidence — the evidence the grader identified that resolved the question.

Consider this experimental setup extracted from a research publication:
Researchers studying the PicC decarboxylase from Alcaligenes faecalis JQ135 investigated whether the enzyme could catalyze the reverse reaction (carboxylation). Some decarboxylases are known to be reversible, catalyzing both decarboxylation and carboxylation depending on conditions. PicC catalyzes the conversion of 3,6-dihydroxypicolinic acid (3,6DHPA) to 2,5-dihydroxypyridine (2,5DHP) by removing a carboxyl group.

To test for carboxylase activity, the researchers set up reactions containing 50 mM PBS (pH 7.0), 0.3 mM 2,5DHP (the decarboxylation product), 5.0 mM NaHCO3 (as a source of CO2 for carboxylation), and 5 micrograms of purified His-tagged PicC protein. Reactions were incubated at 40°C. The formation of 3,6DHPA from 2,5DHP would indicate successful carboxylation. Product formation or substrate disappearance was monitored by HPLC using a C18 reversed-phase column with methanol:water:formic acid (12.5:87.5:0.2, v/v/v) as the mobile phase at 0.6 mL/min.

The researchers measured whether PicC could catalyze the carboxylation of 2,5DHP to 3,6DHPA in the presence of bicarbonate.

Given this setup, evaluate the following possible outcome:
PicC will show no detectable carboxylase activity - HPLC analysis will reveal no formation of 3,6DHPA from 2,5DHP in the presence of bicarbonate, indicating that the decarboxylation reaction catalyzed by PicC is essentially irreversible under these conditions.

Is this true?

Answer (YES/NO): YES